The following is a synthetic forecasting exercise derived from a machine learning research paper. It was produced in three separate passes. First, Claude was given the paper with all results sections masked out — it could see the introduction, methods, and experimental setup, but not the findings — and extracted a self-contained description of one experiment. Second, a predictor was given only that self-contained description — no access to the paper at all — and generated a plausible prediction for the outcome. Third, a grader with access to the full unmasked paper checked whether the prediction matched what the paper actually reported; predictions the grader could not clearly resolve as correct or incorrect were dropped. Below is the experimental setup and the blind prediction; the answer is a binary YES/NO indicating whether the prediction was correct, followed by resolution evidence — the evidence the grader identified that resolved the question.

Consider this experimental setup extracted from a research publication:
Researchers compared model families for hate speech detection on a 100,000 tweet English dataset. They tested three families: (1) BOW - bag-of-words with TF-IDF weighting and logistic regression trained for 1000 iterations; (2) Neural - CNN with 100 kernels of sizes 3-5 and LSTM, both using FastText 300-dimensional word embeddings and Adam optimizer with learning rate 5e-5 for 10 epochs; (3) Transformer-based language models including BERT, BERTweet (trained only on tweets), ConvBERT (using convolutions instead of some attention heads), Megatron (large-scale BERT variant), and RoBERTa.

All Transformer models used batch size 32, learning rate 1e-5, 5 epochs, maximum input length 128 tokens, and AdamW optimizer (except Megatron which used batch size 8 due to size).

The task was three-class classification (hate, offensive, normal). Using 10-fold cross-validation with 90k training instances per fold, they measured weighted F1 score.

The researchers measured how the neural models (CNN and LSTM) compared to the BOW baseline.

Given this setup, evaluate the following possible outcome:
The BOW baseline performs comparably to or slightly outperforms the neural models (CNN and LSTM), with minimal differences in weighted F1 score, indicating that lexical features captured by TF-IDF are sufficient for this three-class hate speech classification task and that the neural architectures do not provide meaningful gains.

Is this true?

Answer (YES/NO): NO